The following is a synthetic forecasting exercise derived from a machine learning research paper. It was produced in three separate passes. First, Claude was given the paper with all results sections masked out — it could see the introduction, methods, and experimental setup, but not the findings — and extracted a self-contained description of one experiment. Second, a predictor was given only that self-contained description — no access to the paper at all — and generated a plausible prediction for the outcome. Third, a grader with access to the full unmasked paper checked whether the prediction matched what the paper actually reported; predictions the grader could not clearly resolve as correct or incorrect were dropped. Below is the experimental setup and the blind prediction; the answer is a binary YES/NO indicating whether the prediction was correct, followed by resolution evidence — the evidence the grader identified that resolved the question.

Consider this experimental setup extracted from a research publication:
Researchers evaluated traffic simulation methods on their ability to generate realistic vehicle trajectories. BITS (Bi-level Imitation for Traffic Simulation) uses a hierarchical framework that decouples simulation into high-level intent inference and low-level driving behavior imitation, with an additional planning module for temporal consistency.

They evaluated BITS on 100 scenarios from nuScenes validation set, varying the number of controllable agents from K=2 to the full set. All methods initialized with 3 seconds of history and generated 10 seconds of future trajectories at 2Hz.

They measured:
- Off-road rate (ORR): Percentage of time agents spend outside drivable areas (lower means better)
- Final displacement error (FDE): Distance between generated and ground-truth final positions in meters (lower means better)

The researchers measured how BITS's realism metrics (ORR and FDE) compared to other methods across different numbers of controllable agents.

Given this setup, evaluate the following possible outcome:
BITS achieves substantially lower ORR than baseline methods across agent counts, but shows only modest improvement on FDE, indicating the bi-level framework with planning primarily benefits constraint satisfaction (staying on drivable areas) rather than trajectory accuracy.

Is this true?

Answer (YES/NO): NO